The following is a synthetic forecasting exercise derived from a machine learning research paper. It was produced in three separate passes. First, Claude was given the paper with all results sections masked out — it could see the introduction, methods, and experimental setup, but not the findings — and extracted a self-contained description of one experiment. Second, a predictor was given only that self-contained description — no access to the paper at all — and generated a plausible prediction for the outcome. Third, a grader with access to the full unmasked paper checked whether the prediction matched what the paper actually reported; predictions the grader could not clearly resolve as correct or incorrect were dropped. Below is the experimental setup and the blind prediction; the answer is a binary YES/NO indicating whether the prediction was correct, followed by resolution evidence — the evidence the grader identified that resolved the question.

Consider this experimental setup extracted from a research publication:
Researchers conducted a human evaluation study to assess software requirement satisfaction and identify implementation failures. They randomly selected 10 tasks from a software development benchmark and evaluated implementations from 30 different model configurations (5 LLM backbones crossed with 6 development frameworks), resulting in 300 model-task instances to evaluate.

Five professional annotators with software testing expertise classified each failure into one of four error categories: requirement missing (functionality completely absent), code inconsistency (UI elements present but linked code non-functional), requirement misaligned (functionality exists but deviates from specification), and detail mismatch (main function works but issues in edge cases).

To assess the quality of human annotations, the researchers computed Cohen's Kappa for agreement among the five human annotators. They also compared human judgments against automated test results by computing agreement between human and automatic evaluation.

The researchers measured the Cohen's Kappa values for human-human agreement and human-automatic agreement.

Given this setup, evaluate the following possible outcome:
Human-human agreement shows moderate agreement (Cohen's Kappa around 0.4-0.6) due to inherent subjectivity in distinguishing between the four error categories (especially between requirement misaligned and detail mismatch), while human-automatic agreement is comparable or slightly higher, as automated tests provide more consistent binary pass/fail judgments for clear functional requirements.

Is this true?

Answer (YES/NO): NO